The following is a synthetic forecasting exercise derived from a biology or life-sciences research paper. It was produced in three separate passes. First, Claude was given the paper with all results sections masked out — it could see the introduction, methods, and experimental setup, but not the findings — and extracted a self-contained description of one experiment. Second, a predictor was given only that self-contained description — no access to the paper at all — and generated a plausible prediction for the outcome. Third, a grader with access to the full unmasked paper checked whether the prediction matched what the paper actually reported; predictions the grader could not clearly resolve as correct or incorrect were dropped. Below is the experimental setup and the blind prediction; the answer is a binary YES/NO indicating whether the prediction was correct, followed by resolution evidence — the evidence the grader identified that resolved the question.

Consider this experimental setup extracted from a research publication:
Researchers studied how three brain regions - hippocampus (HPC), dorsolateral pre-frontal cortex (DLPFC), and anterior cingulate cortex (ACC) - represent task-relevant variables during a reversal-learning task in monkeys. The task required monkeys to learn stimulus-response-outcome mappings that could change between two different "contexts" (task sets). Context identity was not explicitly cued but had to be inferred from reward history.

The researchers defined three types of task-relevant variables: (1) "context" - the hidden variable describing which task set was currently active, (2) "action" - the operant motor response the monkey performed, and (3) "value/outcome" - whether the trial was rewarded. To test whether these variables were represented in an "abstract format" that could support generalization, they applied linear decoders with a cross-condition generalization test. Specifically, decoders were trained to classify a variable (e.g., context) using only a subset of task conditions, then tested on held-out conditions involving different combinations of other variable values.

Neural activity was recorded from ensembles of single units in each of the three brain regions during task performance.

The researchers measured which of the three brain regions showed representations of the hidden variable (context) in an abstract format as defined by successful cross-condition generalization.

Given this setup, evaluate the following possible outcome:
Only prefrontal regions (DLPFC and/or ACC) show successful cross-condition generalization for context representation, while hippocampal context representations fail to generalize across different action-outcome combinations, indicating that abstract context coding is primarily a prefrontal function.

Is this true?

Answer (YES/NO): NO